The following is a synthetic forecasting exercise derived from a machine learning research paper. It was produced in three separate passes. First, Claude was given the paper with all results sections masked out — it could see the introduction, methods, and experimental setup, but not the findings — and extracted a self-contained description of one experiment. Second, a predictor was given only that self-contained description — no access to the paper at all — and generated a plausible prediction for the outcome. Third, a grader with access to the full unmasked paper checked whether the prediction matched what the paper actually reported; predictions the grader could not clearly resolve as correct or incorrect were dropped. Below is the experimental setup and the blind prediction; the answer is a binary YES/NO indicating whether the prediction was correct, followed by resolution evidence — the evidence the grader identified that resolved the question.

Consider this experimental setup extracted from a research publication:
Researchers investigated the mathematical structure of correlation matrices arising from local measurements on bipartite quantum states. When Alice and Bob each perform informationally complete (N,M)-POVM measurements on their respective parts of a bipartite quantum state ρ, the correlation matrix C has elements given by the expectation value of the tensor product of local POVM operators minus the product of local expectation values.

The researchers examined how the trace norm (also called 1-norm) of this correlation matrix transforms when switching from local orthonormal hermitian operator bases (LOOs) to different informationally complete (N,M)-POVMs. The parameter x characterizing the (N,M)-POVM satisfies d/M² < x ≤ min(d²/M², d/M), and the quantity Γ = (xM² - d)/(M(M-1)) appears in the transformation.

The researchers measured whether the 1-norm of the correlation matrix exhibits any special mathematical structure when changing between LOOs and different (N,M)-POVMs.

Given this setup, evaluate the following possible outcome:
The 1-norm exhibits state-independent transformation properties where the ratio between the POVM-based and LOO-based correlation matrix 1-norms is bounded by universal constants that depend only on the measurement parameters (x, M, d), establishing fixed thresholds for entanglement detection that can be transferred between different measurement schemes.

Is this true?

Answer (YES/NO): NO